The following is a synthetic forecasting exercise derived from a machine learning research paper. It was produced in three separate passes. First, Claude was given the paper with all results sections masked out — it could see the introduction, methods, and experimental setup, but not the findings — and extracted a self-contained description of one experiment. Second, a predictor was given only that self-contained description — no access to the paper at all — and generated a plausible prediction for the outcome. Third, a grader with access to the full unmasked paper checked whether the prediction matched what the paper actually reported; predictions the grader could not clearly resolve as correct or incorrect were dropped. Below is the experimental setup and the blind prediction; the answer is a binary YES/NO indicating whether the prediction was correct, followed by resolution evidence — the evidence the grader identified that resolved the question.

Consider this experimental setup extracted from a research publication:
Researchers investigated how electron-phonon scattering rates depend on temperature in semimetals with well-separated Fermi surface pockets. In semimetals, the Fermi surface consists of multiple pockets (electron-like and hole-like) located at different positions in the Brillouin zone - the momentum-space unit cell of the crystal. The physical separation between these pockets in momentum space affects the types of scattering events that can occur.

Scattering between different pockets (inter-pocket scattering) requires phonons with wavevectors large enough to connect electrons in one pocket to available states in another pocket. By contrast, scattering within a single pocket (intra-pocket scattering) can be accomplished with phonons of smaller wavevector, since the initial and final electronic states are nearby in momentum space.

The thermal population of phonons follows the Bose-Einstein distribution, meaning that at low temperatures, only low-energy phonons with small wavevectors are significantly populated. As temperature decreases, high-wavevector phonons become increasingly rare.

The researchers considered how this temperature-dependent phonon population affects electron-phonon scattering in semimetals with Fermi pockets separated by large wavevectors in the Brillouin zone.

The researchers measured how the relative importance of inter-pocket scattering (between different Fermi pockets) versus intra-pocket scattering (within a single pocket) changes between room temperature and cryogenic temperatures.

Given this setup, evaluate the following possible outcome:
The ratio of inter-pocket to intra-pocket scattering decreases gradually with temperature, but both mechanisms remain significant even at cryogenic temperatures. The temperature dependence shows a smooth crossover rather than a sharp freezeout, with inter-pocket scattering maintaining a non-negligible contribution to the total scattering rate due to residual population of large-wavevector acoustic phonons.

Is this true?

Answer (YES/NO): NO